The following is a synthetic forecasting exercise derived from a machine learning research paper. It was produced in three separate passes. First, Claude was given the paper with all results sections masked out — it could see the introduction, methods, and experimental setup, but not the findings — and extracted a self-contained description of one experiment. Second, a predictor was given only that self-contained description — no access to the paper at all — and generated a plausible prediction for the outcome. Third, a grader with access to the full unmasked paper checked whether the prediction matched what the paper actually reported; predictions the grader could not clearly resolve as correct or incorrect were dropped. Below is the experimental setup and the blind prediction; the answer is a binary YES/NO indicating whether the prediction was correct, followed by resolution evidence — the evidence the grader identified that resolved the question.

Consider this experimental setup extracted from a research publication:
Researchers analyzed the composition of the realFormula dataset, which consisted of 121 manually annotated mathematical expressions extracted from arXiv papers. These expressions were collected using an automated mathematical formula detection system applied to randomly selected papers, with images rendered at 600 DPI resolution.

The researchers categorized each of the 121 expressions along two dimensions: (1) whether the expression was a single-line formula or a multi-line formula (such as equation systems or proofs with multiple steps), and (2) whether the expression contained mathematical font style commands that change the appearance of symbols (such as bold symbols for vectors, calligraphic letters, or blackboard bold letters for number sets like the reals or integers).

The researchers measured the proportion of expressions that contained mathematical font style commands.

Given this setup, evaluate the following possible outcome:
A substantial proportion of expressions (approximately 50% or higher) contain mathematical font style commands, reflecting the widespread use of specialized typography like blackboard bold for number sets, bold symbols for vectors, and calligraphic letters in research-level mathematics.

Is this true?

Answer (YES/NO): NO